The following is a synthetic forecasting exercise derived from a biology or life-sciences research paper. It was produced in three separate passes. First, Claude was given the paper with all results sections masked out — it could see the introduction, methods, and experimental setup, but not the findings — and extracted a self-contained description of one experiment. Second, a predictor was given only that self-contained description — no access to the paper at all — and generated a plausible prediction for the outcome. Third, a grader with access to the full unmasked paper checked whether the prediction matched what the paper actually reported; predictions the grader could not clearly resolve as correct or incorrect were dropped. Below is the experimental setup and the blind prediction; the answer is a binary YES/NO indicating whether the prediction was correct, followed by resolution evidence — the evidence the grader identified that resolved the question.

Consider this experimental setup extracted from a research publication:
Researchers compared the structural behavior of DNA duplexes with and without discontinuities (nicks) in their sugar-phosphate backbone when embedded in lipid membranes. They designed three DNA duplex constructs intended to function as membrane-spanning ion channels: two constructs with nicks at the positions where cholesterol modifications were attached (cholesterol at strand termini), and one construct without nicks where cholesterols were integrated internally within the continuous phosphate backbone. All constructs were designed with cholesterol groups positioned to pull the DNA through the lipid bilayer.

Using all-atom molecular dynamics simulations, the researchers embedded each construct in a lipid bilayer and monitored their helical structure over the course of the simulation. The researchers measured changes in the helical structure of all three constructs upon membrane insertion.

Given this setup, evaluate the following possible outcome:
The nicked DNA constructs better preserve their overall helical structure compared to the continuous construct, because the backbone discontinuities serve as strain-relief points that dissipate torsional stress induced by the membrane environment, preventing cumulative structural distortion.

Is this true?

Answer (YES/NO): NO